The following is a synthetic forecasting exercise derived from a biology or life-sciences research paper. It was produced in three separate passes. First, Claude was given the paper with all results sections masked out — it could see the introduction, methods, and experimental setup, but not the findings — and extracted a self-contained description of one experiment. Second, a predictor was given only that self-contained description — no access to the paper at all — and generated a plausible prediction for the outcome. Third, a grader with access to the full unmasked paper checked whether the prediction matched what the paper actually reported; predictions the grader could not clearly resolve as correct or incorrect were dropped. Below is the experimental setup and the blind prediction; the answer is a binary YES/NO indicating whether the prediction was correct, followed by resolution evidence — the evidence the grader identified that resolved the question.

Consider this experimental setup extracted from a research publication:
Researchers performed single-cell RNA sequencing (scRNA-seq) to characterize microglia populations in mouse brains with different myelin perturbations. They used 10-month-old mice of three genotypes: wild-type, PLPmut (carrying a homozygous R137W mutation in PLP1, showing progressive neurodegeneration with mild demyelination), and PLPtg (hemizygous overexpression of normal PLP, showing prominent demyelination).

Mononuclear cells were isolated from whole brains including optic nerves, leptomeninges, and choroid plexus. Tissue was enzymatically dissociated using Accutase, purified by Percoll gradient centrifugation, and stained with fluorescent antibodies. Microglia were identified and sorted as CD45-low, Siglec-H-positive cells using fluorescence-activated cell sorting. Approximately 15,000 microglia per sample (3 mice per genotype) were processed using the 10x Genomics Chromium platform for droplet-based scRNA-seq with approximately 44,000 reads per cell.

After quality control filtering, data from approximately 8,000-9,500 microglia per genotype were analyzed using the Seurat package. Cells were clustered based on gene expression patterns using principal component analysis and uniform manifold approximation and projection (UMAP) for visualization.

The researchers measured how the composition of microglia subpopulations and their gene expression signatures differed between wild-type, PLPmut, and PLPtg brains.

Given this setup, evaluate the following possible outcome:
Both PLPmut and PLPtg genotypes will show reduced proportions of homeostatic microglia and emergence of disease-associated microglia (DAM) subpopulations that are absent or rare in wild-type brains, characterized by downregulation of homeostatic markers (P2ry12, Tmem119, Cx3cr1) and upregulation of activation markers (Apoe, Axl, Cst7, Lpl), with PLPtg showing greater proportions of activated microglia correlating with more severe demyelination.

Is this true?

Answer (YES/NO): YES